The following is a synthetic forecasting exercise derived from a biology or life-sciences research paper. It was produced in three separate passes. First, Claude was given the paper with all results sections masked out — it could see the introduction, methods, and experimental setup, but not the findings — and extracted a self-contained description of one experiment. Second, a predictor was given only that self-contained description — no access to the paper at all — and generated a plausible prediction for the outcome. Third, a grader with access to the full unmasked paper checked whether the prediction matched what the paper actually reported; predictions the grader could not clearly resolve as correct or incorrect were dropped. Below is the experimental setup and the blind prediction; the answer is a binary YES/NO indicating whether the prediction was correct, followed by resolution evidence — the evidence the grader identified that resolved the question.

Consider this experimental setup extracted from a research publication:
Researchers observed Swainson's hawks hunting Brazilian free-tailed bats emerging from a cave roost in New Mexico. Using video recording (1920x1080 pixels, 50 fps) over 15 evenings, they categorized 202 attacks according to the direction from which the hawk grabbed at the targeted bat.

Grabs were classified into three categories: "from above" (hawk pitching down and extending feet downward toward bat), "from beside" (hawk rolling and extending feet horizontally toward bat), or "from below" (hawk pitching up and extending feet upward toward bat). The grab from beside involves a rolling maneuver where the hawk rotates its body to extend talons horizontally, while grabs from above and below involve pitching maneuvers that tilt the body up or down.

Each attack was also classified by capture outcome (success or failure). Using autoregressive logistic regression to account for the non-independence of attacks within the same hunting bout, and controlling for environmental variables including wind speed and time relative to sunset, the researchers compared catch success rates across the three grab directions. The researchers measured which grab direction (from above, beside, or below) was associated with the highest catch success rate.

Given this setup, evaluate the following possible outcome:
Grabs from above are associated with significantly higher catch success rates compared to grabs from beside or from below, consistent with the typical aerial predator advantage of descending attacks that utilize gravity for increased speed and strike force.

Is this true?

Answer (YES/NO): NO